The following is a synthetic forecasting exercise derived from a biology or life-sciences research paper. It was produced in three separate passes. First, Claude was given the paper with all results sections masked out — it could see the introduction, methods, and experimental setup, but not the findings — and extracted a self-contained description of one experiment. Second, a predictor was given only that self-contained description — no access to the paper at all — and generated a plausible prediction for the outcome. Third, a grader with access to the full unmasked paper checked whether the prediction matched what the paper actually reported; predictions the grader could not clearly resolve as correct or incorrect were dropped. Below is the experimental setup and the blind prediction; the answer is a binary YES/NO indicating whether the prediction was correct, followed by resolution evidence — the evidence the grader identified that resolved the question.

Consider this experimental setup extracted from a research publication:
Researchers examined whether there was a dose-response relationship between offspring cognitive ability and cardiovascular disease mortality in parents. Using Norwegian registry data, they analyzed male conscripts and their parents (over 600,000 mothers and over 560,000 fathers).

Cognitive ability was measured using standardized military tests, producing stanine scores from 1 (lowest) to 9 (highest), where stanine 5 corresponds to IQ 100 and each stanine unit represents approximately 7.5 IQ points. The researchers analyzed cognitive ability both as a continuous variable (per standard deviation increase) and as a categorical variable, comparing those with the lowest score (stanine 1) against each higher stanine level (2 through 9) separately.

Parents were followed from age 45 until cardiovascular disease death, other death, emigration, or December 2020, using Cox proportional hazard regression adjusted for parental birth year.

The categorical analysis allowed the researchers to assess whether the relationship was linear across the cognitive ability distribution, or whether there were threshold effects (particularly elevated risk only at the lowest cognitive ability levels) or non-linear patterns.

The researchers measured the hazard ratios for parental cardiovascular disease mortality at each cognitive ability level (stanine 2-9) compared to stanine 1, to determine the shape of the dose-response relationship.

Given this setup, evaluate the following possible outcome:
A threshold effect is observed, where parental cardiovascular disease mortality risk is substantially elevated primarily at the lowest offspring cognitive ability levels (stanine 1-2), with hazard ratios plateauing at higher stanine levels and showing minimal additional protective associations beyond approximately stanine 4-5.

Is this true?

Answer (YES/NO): NO